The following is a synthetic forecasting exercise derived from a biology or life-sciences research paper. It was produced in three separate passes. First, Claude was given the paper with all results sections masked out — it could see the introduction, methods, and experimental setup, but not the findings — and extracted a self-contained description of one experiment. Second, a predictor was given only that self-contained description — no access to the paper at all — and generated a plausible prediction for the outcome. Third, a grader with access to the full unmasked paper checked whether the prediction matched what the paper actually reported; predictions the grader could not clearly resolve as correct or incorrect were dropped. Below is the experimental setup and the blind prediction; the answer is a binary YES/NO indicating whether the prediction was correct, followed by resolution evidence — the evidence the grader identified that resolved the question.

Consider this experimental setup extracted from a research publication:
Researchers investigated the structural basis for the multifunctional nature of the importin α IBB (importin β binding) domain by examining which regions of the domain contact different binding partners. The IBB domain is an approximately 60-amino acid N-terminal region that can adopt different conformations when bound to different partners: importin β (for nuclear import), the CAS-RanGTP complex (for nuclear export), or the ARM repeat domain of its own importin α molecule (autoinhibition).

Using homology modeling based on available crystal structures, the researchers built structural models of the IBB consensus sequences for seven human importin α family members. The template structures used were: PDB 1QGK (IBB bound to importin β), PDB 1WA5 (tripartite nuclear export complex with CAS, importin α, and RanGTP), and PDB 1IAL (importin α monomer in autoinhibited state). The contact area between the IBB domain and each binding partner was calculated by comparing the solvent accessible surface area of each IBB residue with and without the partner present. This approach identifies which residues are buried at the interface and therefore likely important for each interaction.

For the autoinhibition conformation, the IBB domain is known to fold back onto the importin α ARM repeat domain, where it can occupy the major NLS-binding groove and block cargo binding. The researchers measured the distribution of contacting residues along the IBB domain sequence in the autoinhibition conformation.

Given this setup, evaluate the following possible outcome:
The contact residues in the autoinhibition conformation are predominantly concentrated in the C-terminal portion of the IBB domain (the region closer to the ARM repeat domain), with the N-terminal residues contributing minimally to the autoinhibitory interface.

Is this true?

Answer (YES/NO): YES